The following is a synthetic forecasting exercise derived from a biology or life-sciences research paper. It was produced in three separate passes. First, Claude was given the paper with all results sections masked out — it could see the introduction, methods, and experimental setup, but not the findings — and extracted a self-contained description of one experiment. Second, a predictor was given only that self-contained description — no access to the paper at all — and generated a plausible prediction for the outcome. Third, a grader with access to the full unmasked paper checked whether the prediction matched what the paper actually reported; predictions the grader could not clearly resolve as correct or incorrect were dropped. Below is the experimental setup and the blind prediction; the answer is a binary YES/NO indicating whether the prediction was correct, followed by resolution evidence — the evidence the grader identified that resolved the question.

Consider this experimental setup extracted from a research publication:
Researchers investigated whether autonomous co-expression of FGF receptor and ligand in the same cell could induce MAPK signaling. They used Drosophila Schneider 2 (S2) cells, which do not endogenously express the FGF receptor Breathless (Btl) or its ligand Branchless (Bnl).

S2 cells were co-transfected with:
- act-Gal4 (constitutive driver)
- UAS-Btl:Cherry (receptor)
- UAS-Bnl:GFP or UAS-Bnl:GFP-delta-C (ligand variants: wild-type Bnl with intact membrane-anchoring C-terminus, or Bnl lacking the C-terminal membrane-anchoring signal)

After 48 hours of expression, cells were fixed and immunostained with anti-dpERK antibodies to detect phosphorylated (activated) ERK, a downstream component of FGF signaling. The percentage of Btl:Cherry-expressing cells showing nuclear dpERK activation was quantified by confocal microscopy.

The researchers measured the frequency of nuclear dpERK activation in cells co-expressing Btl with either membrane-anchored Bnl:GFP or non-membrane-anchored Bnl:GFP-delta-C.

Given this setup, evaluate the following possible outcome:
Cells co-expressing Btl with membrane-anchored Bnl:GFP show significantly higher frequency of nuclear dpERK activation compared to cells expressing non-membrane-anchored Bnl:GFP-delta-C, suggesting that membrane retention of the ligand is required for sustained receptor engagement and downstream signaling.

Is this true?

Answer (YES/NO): NO